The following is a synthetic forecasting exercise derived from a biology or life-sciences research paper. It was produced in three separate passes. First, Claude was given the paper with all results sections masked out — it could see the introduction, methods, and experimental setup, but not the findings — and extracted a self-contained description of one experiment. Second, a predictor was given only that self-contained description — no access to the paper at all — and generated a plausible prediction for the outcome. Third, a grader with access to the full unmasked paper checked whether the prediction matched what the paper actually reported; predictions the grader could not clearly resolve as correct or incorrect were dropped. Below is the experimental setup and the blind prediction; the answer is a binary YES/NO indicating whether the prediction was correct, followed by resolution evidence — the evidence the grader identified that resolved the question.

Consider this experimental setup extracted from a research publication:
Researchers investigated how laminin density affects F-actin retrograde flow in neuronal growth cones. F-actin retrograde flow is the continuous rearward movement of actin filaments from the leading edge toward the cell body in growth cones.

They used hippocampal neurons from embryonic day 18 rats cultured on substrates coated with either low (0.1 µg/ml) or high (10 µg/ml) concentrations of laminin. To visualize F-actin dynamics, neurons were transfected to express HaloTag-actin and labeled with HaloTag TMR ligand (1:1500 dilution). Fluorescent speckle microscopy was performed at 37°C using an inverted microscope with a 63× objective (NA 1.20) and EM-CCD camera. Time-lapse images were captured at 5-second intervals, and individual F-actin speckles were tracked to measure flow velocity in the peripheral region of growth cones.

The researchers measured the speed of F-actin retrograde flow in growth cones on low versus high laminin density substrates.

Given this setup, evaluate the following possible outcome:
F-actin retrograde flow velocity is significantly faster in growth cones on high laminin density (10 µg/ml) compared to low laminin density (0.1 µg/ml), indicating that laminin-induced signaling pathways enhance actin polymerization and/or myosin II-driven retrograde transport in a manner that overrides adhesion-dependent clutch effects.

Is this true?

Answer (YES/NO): NO